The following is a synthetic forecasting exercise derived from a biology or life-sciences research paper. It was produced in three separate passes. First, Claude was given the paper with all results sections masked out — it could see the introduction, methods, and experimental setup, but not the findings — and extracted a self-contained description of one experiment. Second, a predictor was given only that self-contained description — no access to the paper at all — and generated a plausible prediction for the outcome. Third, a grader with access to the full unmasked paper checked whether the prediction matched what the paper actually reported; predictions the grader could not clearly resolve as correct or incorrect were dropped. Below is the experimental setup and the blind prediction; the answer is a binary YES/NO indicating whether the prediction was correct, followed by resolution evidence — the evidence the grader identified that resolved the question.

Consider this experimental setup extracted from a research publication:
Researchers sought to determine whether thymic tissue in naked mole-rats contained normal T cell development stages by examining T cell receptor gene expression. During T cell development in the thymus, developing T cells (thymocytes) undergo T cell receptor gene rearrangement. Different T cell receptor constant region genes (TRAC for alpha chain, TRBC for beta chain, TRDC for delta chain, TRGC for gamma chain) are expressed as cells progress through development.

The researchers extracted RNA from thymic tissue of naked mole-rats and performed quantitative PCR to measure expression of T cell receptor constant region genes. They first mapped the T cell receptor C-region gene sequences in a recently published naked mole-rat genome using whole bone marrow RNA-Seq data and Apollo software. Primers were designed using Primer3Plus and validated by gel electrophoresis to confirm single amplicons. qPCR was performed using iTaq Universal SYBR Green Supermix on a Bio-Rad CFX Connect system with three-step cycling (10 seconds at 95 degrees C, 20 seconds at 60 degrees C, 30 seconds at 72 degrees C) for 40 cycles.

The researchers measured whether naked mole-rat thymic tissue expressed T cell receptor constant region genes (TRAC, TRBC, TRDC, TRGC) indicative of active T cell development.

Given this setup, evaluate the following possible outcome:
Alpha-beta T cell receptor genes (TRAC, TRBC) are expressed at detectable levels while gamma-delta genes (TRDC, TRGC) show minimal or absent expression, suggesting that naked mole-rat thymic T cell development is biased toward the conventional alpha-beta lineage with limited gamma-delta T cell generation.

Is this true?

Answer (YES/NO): NO